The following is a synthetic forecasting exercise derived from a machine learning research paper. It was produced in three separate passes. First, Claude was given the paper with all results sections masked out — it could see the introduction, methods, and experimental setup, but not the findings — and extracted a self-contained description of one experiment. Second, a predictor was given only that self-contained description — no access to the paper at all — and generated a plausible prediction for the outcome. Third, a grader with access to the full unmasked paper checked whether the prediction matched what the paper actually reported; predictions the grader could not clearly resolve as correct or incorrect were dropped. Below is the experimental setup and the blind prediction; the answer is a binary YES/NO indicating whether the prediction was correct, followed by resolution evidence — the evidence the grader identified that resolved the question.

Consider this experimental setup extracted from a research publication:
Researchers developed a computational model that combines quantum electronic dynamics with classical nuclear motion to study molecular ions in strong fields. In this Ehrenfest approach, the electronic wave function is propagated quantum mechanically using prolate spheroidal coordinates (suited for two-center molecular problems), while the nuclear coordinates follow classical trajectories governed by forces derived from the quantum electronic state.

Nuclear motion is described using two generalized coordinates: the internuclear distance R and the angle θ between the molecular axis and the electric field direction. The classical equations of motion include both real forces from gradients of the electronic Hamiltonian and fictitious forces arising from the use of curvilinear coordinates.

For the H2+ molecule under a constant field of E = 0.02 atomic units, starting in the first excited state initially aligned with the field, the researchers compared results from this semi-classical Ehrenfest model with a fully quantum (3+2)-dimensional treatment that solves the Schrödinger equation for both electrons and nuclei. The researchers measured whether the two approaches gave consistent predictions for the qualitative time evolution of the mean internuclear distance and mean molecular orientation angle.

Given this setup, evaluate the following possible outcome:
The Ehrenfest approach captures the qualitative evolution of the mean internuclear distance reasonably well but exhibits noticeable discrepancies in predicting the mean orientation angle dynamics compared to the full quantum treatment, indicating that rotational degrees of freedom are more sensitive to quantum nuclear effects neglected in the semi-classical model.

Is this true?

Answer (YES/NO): NO